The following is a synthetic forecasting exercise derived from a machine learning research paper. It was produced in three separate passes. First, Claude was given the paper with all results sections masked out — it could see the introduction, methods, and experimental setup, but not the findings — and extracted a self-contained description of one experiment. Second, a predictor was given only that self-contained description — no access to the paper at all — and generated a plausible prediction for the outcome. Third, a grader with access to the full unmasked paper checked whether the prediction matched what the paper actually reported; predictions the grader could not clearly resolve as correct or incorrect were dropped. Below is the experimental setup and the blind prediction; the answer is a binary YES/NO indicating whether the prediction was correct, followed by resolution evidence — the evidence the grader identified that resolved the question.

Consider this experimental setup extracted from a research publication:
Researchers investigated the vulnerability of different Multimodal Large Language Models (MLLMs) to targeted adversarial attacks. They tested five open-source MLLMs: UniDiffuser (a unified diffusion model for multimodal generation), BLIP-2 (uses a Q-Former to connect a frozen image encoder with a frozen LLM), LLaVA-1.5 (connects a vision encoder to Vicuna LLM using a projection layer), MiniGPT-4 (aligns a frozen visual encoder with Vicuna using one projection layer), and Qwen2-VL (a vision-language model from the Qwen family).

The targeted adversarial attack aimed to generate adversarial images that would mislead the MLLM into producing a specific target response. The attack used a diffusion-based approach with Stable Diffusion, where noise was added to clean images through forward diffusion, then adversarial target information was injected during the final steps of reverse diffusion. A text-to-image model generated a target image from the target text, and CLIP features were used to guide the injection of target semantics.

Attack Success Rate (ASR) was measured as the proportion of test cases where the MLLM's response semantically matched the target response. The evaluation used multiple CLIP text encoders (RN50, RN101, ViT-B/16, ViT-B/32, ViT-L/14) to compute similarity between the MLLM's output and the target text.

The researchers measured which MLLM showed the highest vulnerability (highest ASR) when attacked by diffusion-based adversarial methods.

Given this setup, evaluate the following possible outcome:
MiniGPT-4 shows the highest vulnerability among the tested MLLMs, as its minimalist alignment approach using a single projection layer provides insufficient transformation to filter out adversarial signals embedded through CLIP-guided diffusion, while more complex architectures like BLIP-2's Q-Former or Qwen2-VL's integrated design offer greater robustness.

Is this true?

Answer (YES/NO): NO